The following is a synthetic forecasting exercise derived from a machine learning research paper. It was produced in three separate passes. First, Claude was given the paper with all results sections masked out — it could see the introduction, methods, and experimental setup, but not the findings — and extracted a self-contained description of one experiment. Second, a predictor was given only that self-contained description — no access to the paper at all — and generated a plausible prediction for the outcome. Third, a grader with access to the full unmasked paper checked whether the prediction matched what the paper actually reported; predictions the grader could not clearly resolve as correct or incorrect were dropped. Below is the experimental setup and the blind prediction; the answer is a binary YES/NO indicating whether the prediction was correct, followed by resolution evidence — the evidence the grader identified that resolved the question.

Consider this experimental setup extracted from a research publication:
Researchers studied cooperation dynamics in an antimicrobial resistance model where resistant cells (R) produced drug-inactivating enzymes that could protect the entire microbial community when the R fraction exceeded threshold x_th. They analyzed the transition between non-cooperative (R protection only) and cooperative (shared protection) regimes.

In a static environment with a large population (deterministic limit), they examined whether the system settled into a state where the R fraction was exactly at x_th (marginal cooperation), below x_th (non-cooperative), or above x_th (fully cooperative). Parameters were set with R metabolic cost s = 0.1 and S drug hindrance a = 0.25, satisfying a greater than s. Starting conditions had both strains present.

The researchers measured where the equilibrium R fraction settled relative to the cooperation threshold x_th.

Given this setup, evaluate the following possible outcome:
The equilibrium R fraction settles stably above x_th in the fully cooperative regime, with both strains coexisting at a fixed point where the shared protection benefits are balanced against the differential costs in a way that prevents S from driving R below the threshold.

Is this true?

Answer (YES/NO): NO